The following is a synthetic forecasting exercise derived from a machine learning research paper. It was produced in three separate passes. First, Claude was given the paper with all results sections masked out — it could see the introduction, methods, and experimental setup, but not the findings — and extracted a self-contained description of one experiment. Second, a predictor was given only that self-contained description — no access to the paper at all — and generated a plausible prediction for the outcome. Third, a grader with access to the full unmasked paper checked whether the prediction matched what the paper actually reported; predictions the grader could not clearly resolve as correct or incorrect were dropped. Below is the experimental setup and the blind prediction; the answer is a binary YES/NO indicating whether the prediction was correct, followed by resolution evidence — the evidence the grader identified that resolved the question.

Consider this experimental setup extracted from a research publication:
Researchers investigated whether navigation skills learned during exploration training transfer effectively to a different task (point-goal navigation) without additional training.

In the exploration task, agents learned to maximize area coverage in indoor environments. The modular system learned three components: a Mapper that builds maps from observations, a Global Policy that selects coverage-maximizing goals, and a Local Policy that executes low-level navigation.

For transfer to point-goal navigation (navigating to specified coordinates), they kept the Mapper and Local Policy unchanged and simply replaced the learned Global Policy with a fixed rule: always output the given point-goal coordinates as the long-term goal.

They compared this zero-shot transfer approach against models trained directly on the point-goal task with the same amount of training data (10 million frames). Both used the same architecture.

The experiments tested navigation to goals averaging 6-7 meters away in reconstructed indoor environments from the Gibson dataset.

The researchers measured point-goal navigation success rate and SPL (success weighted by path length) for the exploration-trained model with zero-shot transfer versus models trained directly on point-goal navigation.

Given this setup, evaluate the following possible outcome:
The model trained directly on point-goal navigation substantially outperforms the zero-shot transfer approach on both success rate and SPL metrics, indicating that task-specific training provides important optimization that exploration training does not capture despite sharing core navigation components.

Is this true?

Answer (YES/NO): NO